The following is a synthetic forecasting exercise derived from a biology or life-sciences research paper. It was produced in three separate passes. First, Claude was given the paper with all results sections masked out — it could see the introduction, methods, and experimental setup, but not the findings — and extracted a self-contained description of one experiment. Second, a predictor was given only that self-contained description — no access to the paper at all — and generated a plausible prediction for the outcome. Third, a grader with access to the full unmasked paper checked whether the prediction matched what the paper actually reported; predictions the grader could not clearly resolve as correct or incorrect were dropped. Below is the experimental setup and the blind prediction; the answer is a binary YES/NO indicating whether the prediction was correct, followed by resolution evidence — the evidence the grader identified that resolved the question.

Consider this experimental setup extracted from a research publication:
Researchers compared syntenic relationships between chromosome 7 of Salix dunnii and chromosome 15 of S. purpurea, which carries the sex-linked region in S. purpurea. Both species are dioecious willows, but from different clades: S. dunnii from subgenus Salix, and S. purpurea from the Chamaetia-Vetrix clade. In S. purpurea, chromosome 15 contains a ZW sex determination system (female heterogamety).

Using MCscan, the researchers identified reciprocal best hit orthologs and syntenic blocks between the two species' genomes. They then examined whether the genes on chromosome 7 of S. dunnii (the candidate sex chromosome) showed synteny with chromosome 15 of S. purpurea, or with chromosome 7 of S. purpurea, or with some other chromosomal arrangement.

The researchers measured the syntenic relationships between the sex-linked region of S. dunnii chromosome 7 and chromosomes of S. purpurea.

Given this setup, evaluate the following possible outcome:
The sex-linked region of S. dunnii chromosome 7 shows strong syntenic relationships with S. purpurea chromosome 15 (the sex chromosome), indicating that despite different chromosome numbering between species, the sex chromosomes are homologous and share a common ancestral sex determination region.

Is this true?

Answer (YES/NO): NO